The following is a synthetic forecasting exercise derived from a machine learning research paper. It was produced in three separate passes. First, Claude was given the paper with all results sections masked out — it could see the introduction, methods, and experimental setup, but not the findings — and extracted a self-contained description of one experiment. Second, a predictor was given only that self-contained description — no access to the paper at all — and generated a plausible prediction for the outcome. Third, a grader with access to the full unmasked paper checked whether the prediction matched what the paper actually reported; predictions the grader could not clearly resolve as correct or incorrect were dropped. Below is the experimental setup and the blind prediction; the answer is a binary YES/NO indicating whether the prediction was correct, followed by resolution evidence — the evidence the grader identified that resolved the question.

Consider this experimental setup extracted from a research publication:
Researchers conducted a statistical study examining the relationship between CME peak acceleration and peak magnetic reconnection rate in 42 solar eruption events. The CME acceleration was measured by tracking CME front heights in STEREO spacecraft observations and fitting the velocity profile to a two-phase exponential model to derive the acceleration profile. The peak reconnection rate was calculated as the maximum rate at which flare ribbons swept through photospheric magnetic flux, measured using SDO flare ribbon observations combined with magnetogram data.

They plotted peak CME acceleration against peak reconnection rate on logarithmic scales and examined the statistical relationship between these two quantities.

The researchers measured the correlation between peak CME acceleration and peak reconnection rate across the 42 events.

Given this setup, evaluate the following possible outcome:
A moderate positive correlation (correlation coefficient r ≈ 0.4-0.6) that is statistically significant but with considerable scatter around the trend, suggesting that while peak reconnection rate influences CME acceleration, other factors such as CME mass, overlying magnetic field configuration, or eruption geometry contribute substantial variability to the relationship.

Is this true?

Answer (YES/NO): NO